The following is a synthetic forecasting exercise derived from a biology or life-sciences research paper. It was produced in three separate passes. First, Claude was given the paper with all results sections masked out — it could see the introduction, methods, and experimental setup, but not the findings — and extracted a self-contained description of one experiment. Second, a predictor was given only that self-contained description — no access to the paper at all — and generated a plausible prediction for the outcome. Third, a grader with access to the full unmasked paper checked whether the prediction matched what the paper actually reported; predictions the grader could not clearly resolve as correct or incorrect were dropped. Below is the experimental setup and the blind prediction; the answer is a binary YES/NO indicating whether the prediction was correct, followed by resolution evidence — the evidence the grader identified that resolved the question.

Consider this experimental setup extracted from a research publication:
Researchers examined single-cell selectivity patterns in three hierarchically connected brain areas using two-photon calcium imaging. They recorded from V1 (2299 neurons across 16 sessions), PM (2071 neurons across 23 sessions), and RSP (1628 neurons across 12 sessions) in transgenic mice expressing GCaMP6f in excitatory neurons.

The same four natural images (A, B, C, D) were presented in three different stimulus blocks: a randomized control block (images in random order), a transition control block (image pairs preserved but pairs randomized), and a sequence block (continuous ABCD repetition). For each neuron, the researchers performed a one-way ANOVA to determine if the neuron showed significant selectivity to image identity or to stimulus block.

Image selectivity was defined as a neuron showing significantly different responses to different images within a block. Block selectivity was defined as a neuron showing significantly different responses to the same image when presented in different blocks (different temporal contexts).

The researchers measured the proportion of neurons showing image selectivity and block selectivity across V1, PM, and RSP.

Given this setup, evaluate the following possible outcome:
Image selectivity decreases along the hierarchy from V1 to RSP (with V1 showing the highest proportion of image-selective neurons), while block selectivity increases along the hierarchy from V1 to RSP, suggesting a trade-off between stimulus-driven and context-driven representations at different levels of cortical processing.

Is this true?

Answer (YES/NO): NO